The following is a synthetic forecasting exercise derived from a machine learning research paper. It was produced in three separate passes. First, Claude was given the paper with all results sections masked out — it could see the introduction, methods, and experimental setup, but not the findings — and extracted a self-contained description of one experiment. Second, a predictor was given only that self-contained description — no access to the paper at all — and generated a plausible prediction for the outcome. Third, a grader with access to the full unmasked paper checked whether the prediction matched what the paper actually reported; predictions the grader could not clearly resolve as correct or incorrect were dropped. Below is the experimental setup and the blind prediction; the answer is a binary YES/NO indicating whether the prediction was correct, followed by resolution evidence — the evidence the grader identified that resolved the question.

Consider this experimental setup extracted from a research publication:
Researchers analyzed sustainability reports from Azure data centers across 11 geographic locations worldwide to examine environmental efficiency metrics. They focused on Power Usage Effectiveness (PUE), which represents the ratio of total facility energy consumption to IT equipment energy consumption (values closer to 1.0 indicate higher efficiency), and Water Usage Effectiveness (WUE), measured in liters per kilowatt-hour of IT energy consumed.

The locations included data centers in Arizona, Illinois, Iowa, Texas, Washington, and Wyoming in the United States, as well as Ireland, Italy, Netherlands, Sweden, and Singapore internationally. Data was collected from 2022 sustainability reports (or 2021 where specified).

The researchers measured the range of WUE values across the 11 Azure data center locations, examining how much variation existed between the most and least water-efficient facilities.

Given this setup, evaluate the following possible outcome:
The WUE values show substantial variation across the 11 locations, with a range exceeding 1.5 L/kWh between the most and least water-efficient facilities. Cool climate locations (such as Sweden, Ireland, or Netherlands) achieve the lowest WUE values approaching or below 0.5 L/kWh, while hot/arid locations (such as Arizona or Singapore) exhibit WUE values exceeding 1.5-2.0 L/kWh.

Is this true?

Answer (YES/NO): NO